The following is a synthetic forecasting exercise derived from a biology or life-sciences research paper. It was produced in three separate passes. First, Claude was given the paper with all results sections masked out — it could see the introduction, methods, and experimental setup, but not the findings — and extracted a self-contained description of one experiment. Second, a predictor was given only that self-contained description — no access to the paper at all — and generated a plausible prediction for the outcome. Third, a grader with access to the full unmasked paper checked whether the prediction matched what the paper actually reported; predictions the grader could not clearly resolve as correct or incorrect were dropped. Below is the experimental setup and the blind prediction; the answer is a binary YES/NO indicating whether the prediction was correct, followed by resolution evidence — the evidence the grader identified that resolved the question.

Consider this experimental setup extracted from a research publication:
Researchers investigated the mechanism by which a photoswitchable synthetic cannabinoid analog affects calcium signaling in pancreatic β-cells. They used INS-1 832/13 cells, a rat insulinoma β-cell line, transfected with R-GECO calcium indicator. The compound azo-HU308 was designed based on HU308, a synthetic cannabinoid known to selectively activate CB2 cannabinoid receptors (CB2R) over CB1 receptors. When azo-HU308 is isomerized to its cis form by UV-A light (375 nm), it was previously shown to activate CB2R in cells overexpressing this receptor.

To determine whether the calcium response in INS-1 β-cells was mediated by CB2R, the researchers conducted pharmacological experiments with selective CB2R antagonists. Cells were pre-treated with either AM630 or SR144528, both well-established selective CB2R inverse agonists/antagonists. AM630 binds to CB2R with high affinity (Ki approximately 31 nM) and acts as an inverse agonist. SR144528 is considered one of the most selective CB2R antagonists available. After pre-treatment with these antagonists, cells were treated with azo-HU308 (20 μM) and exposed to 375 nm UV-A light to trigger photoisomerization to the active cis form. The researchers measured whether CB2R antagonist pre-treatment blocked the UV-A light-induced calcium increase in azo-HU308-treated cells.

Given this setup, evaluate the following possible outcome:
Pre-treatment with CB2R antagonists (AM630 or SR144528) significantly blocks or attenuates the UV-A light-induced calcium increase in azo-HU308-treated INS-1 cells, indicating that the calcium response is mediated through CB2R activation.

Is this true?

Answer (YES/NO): NO